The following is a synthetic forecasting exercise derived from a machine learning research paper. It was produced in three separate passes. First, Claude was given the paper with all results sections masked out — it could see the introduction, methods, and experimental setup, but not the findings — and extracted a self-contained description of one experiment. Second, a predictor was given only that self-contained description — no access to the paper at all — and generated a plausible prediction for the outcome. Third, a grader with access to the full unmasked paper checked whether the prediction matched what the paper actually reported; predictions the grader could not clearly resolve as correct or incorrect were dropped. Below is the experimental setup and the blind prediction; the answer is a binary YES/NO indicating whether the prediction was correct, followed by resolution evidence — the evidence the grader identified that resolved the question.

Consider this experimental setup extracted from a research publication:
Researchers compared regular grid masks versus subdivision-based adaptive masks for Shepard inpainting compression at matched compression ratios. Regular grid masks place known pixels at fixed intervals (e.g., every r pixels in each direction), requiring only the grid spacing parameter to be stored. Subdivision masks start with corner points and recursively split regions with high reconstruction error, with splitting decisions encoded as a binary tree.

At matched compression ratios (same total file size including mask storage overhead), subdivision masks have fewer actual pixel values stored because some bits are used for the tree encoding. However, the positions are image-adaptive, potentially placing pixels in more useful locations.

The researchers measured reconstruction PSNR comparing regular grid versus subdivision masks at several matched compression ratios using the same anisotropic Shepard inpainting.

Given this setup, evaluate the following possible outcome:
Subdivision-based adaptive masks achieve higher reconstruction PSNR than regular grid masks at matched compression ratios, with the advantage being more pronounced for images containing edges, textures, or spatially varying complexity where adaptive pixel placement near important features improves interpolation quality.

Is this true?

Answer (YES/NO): NO